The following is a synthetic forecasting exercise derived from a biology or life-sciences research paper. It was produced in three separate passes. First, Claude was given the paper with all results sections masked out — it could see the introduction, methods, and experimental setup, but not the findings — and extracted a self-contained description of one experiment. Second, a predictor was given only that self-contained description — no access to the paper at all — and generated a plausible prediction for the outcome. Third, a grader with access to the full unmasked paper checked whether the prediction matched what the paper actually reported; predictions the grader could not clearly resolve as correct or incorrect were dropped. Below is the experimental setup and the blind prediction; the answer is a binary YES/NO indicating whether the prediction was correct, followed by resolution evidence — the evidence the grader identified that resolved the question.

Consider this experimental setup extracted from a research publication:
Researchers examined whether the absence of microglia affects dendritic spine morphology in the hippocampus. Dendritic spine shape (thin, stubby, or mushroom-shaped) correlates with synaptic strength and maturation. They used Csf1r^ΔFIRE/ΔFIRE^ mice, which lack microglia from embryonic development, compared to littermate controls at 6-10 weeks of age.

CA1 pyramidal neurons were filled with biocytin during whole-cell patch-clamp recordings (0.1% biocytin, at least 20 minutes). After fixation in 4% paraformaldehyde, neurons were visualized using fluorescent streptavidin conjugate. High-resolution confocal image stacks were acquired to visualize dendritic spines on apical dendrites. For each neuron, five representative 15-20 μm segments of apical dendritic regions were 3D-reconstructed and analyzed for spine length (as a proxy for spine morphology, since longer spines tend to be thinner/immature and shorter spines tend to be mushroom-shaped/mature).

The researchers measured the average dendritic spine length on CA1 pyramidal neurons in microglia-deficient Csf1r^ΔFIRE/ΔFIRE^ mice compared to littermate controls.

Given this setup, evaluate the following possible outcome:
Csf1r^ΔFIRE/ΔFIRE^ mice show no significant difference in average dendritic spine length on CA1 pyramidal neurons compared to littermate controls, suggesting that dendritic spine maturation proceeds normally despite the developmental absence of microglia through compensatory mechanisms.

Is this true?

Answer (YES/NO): YES